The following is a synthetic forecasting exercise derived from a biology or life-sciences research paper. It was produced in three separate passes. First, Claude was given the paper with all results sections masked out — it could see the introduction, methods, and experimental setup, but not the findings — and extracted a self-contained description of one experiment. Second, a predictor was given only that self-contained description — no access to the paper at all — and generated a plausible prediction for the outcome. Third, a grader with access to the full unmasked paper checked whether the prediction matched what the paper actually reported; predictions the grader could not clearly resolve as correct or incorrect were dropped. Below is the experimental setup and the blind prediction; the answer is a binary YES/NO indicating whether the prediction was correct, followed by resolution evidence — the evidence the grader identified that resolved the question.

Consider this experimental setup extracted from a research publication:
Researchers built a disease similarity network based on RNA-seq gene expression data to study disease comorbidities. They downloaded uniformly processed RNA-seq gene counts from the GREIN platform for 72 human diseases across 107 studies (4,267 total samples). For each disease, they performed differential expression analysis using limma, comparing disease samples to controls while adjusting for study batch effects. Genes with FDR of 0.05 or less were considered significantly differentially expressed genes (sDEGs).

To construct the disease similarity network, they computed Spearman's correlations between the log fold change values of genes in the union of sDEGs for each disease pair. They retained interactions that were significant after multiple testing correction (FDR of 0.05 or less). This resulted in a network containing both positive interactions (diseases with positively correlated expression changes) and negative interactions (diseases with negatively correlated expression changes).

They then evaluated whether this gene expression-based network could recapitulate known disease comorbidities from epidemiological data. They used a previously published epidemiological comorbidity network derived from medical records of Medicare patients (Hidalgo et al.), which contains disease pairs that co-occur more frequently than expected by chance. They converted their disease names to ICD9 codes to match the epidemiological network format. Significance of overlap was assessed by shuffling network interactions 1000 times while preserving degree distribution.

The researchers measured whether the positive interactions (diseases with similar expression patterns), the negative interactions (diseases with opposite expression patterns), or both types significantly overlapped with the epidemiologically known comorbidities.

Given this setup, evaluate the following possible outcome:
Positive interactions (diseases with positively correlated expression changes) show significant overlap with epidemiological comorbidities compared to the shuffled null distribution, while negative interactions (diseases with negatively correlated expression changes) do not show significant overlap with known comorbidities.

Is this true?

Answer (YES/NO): YES